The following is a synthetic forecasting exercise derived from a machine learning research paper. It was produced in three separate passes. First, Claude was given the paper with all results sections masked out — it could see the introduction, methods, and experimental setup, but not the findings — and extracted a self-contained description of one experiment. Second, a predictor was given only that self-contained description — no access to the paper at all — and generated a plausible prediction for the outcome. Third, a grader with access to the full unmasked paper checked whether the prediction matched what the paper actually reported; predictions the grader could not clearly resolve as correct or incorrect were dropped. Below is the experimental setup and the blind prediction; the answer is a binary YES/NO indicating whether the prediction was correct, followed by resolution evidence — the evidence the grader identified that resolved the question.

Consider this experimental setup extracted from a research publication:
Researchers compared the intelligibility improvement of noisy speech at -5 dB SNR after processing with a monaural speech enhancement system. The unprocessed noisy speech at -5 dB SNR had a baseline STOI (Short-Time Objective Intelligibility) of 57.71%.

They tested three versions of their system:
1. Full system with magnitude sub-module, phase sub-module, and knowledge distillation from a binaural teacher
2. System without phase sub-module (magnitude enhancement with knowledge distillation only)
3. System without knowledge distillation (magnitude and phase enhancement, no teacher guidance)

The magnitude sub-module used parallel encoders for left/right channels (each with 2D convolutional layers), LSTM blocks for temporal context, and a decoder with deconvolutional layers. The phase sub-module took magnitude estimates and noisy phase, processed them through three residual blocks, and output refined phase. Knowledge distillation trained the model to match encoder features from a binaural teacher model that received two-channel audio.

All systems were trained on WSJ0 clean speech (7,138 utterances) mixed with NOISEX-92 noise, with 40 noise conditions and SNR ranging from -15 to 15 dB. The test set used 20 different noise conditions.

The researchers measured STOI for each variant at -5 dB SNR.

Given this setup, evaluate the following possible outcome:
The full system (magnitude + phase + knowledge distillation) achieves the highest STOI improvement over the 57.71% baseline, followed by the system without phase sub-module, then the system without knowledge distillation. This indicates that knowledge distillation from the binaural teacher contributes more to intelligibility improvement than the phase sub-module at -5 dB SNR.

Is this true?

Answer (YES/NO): YES